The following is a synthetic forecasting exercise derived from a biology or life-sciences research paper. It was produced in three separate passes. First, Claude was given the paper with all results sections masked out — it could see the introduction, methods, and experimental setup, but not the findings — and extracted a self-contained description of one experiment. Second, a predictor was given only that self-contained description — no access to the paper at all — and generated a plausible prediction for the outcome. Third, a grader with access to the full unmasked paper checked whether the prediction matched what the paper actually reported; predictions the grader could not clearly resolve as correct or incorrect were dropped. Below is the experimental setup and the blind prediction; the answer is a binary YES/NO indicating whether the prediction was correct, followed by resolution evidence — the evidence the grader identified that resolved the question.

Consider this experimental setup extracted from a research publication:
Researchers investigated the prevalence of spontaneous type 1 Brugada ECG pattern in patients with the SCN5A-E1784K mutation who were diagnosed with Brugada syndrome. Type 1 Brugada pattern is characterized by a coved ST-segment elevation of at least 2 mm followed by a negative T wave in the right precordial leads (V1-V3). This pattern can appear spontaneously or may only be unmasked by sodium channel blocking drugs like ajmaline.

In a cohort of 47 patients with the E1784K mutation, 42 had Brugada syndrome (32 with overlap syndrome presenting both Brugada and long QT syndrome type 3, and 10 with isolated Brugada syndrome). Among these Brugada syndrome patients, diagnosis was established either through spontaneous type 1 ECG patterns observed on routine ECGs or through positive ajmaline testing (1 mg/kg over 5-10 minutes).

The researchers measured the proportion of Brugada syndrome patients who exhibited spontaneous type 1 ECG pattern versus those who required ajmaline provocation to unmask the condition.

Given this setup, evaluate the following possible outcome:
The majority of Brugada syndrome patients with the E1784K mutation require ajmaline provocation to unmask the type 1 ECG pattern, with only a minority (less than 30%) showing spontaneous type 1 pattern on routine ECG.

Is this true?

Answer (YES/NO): YES